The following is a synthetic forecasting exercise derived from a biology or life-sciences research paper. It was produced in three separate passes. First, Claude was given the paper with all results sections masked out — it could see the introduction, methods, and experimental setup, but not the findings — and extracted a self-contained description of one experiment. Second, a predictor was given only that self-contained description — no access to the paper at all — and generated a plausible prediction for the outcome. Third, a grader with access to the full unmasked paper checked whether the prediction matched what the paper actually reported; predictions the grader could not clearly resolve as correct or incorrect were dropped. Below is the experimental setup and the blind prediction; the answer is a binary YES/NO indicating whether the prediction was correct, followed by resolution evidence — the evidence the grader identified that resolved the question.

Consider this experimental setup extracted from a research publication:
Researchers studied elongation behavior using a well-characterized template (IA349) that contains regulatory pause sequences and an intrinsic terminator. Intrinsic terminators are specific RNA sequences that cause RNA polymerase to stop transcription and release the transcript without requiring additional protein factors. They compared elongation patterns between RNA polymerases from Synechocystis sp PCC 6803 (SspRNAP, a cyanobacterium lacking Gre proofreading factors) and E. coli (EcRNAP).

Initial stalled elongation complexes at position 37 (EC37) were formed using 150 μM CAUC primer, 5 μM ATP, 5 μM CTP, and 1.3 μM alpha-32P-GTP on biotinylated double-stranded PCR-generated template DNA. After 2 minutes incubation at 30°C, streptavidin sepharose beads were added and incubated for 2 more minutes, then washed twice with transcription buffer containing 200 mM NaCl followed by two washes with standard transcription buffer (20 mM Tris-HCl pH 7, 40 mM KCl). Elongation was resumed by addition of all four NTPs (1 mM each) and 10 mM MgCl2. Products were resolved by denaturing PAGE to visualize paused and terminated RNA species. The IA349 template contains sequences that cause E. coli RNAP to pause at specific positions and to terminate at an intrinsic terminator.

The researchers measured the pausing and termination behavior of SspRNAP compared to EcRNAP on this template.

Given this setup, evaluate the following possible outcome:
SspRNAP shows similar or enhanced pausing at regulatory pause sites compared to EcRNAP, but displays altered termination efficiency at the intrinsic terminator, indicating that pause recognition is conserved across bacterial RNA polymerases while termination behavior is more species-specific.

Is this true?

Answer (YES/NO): NO